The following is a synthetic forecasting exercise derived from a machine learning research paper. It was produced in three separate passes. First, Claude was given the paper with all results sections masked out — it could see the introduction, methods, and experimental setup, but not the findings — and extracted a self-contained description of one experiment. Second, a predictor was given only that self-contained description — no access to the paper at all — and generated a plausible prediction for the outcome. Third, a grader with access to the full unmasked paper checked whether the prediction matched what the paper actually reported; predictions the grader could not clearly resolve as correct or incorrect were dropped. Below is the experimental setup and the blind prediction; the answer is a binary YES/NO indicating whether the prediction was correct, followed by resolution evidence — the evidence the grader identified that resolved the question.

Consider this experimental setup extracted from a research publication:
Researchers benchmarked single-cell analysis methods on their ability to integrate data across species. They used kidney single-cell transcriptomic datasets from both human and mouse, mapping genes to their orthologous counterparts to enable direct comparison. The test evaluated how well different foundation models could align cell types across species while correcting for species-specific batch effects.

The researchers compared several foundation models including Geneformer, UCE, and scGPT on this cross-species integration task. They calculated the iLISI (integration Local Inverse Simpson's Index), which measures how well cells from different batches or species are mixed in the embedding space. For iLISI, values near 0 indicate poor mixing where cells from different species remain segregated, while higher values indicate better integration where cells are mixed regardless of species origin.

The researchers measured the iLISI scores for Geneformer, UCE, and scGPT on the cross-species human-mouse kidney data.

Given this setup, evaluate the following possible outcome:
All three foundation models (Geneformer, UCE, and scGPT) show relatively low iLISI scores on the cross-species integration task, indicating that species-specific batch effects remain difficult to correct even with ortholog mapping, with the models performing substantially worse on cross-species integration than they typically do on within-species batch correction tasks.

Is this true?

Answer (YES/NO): YES